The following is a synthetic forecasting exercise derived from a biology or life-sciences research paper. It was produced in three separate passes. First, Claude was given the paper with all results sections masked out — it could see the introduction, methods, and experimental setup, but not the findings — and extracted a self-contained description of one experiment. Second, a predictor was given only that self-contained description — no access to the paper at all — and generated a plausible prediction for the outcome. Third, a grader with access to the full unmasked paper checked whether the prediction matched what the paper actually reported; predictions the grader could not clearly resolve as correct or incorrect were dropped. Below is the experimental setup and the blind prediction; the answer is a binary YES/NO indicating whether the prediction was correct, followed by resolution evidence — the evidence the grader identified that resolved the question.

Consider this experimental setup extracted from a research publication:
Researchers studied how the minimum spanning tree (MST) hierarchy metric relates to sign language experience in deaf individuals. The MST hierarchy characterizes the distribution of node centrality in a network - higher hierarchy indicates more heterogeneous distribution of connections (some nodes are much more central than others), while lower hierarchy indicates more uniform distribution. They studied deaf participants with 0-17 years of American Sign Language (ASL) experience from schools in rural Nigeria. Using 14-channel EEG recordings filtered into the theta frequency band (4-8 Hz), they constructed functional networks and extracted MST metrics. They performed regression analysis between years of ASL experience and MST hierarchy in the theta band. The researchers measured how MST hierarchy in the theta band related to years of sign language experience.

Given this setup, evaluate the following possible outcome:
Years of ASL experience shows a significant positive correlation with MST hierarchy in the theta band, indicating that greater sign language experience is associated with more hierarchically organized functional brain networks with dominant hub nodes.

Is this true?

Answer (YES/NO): NO